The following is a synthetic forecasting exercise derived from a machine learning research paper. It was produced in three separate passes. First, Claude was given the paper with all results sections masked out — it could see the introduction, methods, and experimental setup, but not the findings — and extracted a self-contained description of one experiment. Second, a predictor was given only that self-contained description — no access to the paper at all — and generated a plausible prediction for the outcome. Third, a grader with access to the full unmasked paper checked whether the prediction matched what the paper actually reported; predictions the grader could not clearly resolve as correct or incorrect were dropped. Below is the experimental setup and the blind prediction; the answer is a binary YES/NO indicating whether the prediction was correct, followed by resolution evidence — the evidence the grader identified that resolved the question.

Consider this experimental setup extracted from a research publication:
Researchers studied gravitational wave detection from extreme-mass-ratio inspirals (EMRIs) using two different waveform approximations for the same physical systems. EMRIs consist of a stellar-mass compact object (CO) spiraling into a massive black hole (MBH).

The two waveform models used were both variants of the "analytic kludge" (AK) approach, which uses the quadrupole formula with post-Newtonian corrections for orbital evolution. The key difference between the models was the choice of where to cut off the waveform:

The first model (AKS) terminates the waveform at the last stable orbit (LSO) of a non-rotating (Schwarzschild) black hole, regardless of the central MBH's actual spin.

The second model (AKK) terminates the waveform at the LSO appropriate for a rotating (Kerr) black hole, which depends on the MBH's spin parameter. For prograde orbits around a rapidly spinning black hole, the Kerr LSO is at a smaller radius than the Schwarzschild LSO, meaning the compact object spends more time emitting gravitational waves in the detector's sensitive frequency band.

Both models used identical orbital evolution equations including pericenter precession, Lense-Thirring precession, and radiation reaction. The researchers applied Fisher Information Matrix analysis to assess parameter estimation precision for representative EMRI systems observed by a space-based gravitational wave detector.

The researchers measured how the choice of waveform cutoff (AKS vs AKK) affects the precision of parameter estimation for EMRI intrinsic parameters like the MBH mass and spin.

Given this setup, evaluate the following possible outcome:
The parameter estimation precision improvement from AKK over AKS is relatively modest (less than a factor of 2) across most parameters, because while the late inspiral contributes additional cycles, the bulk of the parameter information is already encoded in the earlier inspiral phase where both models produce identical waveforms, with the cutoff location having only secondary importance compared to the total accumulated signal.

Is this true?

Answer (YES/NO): NO